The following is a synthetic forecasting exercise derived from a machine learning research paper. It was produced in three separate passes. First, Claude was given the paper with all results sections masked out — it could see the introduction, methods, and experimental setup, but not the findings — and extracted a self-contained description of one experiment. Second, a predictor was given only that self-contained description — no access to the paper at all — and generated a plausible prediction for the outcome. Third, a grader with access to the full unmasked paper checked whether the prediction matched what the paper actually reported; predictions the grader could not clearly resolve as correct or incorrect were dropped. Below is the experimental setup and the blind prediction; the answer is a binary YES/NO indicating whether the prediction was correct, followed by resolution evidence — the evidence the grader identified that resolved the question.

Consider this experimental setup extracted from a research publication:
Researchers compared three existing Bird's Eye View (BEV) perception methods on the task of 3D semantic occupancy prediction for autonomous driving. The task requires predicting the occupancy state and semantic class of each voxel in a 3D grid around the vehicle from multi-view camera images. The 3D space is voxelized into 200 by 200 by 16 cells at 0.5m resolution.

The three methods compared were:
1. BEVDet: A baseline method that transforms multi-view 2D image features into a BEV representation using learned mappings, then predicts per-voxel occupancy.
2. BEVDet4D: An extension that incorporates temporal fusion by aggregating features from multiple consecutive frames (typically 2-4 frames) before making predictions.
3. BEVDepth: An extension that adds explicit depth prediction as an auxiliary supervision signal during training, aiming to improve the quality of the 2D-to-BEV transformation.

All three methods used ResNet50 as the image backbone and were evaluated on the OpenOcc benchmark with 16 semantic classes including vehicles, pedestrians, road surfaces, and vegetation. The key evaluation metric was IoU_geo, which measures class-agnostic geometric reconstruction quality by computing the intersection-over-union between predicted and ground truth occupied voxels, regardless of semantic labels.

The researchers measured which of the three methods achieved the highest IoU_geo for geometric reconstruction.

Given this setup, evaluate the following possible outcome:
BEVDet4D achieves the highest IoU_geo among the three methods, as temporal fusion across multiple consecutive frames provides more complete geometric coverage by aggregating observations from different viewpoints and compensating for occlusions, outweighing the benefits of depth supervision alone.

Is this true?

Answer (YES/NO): NO